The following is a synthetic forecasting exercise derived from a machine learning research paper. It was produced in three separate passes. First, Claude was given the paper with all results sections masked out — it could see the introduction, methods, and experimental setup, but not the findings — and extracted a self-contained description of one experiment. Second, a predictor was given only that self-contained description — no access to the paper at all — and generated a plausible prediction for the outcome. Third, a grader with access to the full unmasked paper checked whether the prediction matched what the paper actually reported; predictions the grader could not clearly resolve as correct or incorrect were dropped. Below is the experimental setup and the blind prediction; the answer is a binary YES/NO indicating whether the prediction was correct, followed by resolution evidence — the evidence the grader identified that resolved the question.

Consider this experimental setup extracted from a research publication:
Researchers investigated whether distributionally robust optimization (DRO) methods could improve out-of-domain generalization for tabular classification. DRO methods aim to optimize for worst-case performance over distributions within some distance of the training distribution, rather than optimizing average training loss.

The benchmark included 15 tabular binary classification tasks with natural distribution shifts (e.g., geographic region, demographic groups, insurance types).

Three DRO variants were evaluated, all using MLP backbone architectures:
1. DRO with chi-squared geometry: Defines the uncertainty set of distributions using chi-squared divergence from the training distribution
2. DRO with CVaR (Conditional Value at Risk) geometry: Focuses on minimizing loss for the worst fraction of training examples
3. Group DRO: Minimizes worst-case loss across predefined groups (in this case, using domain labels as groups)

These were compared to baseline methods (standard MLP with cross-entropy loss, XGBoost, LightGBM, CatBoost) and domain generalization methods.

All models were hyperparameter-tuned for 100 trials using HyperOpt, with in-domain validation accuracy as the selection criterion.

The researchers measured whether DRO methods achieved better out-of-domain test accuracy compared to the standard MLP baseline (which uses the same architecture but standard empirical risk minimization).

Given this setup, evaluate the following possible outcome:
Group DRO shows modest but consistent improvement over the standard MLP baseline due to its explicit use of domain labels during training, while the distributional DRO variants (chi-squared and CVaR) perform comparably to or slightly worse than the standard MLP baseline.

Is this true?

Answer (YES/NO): NO